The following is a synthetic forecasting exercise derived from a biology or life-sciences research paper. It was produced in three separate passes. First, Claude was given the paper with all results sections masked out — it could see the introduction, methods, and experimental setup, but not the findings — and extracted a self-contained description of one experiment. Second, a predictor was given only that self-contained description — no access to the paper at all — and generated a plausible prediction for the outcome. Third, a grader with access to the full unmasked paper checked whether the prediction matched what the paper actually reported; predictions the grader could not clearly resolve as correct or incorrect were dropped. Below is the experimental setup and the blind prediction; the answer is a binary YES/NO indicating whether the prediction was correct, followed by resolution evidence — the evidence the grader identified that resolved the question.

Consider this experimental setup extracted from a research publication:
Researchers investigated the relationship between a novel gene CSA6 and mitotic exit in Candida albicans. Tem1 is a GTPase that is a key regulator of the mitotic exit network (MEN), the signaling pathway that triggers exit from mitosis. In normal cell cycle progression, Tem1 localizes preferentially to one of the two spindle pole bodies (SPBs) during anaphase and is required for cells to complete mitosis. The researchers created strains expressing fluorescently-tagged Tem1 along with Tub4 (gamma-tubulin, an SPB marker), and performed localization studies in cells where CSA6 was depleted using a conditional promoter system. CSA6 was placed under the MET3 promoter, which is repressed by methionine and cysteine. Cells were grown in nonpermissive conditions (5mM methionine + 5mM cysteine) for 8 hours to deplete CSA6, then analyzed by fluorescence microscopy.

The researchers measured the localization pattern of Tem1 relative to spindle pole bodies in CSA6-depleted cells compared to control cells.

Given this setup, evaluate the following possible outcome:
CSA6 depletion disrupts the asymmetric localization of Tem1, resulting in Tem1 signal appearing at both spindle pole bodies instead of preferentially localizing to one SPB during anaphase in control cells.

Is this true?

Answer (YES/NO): NO